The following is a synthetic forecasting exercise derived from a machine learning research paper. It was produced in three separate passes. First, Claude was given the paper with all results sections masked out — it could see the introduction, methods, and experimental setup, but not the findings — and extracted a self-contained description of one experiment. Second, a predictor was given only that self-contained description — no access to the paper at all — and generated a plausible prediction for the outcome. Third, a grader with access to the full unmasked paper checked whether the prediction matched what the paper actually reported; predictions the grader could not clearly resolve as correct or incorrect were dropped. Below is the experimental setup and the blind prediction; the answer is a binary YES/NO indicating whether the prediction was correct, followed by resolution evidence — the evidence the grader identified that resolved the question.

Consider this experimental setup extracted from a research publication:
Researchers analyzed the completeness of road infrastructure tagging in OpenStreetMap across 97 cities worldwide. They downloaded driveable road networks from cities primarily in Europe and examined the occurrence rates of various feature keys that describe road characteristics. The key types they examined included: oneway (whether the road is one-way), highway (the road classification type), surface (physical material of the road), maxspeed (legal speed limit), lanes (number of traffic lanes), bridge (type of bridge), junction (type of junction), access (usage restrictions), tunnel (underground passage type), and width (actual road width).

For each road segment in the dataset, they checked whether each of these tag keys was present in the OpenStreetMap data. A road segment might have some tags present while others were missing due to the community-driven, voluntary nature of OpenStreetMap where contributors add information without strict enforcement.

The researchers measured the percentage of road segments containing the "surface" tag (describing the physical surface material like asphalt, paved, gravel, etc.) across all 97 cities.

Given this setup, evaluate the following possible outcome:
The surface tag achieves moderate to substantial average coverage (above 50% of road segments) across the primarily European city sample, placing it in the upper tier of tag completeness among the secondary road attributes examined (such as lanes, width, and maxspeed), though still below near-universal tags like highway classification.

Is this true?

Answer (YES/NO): YES